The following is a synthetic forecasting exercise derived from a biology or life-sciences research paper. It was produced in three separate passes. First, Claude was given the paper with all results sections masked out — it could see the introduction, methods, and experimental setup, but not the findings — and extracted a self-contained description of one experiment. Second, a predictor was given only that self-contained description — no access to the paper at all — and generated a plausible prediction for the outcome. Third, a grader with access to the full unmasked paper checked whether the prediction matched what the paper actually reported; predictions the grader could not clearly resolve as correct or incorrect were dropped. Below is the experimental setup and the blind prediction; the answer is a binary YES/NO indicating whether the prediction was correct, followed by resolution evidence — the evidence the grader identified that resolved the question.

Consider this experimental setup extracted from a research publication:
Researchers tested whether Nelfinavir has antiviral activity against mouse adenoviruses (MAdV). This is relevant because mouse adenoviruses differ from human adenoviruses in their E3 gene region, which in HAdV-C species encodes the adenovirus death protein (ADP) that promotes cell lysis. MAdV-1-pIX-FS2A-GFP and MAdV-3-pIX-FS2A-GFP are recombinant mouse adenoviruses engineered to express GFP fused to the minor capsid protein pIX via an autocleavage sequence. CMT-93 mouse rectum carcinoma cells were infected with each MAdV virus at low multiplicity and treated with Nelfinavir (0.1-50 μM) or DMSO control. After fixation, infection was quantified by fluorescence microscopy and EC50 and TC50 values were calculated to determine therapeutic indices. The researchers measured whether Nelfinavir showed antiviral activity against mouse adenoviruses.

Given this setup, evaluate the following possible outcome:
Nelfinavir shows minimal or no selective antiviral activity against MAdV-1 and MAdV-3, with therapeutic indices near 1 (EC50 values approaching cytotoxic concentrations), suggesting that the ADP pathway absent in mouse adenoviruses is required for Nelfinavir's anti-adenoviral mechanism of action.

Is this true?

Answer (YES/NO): YES